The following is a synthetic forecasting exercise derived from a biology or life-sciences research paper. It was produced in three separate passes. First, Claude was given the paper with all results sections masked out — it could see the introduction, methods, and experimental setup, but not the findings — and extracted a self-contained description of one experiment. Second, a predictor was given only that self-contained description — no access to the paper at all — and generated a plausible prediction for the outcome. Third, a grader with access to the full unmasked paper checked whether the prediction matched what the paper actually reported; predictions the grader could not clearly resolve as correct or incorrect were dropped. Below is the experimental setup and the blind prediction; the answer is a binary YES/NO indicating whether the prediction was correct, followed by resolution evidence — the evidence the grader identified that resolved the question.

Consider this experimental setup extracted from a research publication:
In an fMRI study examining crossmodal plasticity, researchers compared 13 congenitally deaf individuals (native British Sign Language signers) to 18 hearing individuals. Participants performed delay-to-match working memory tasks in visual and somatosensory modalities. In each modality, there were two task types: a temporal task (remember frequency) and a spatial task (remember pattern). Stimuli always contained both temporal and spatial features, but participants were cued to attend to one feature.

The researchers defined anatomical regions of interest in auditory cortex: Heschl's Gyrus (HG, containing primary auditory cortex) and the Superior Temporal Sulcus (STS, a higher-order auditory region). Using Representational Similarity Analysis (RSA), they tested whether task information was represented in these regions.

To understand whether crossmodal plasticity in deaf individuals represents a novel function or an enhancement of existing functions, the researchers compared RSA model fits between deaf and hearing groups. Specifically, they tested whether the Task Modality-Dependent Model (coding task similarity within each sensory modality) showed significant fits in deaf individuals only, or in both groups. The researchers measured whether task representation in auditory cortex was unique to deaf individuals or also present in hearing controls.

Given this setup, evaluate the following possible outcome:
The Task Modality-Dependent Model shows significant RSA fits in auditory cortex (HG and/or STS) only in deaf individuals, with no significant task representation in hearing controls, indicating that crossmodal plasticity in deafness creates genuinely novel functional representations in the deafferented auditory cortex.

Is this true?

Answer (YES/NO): NO